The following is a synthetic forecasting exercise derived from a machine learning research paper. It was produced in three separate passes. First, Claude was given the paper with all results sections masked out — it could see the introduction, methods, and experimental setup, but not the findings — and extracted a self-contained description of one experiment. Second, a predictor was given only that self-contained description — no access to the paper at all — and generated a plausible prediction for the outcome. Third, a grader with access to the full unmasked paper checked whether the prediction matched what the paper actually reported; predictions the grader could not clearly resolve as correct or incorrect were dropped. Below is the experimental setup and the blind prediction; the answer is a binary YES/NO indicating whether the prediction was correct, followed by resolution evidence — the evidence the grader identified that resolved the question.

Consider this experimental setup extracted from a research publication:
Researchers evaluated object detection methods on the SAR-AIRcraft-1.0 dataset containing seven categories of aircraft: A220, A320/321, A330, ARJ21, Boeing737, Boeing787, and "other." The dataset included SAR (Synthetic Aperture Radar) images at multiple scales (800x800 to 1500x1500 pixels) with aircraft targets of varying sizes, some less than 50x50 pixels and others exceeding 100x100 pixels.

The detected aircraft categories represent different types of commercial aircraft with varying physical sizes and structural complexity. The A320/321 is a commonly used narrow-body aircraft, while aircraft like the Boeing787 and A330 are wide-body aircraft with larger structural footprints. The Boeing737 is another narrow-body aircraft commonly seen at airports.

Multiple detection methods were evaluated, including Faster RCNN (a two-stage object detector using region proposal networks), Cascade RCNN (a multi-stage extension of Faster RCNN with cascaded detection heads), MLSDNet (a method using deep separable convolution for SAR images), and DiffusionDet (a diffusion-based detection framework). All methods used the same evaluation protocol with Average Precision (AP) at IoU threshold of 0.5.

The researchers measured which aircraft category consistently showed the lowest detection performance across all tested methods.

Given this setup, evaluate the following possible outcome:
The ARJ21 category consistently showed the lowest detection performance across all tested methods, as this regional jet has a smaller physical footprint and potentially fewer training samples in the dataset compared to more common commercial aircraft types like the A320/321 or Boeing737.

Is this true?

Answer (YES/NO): NO